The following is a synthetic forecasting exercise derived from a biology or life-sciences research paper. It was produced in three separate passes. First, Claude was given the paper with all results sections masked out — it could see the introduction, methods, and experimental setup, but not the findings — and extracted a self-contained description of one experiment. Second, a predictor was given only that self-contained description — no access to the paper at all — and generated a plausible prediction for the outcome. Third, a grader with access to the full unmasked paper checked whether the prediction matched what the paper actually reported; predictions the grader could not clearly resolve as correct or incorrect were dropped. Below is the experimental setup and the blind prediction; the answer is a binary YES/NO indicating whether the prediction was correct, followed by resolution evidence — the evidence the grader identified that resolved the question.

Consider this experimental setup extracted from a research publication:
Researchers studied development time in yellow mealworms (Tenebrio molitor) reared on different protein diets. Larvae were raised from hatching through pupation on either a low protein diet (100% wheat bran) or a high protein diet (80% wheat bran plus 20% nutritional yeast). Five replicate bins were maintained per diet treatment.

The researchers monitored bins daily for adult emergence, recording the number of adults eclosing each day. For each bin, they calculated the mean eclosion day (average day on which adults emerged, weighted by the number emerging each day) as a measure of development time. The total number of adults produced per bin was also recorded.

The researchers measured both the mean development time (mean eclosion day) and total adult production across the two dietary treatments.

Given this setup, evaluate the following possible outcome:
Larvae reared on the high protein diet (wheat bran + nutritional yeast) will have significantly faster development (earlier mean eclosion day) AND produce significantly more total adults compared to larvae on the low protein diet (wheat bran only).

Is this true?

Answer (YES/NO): NO